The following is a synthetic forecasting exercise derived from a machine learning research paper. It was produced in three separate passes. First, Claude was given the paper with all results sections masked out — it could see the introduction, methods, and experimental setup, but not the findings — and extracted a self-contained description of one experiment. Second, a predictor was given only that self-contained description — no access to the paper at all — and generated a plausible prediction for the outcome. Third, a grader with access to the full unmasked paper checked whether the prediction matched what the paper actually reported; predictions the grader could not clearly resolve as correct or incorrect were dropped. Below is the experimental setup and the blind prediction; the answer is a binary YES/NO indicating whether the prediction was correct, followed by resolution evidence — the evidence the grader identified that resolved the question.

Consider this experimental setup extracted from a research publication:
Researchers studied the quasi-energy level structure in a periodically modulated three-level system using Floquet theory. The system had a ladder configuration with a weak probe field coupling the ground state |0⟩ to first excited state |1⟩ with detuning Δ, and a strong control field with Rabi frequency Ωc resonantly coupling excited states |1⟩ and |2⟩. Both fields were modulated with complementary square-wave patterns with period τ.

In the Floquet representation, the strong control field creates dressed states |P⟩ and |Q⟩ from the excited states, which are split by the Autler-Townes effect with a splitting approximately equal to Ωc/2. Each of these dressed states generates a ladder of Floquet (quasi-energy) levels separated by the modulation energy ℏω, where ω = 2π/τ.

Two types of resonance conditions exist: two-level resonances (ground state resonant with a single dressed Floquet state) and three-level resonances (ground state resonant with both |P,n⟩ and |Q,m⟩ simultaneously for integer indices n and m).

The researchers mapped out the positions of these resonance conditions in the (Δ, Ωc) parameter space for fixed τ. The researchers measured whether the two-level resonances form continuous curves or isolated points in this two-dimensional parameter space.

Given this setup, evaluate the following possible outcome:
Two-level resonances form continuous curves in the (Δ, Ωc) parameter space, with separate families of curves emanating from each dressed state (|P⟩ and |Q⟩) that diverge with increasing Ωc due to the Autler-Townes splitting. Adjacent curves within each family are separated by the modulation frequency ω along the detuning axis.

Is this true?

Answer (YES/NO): YES